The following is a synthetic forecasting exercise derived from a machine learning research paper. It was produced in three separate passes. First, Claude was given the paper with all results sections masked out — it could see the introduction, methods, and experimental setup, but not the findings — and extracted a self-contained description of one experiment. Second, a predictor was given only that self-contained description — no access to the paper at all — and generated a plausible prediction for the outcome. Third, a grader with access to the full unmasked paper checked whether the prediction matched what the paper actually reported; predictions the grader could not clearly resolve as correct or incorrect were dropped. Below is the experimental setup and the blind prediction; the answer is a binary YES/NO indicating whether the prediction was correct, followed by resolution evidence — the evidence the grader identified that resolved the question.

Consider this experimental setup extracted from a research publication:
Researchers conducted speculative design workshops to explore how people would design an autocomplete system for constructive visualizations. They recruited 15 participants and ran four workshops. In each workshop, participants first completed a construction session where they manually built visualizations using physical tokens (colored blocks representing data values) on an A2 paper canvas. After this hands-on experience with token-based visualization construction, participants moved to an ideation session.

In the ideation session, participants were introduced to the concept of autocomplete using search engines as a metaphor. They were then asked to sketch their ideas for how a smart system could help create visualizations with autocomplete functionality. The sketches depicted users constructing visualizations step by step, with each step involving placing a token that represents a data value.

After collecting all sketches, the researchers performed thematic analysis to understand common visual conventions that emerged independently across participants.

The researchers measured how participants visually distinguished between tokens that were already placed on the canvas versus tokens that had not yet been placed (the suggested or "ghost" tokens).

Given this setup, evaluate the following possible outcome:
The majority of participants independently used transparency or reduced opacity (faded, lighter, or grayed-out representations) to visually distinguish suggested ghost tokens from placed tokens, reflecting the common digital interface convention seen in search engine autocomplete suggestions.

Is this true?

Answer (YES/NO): NO